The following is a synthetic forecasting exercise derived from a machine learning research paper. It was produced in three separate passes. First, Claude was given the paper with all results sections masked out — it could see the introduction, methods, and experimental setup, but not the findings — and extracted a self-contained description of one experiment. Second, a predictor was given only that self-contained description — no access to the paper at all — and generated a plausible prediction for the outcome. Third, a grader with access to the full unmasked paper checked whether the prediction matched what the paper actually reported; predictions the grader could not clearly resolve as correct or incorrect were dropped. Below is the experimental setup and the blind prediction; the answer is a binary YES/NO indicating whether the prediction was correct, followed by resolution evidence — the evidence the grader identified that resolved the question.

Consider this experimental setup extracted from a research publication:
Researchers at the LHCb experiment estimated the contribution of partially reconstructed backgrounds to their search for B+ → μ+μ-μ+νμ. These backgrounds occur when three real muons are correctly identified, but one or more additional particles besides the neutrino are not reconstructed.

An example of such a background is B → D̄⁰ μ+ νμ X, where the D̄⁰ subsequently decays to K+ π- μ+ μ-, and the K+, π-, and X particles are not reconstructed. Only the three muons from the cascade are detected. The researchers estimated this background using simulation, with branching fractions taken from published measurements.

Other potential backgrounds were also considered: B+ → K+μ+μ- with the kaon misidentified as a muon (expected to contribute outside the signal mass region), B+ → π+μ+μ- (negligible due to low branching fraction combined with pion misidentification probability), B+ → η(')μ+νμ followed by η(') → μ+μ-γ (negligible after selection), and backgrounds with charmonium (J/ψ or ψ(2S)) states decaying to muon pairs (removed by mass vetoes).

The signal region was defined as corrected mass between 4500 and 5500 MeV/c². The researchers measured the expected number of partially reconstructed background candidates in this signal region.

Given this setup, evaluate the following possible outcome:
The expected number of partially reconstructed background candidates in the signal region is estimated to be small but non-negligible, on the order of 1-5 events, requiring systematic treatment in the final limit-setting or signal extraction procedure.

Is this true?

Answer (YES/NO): NO